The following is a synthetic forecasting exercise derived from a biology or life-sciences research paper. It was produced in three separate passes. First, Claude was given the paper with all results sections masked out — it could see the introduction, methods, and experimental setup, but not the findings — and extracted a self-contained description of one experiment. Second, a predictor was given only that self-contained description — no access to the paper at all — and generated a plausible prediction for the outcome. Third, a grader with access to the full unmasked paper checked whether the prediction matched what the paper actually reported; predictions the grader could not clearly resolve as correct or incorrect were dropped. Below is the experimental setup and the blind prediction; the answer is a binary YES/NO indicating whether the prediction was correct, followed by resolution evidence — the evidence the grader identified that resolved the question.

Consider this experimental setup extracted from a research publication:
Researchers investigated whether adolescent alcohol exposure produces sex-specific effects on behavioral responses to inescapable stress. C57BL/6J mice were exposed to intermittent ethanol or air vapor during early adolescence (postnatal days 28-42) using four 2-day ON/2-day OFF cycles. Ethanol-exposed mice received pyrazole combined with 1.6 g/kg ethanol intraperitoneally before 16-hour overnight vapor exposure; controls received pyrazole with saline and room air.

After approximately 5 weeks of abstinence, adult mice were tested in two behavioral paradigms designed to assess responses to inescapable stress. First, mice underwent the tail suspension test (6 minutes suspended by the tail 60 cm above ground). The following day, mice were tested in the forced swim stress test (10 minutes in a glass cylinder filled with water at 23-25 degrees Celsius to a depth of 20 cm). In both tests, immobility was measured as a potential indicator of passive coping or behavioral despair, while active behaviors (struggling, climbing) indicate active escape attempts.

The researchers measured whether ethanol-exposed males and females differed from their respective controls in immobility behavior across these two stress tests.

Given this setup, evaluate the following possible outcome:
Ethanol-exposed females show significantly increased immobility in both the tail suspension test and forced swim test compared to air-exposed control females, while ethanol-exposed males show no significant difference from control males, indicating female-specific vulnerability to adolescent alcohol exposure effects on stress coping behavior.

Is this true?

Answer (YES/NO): NO